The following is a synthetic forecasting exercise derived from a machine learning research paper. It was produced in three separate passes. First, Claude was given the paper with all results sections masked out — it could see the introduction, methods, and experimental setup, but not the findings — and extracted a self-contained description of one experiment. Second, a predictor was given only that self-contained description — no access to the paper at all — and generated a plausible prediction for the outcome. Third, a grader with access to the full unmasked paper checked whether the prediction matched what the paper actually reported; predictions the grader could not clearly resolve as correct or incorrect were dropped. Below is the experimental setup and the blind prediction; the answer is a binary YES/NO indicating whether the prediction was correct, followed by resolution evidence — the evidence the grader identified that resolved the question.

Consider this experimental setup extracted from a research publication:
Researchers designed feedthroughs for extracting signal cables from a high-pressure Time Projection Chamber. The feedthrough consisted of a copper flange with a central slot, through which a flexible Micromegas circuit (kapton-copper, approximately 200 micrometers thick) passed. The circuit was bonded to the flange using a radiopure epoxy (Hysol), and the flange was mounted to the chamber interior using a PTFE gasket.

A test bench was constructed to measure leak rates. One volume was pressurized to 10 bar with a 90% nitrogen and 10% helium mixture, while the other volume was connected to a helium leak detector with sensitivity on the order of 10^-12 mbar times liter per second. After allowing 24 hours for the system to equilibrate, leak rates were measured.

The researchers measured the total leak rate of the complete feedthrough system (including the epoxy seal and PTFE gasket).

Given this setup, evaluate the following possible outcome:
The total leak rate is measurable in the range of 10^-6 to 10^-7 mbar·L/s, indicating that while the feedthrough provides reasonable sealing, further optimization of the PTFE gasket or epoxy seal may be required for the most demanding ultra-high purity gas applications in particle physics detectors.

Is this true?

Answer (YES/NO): NO